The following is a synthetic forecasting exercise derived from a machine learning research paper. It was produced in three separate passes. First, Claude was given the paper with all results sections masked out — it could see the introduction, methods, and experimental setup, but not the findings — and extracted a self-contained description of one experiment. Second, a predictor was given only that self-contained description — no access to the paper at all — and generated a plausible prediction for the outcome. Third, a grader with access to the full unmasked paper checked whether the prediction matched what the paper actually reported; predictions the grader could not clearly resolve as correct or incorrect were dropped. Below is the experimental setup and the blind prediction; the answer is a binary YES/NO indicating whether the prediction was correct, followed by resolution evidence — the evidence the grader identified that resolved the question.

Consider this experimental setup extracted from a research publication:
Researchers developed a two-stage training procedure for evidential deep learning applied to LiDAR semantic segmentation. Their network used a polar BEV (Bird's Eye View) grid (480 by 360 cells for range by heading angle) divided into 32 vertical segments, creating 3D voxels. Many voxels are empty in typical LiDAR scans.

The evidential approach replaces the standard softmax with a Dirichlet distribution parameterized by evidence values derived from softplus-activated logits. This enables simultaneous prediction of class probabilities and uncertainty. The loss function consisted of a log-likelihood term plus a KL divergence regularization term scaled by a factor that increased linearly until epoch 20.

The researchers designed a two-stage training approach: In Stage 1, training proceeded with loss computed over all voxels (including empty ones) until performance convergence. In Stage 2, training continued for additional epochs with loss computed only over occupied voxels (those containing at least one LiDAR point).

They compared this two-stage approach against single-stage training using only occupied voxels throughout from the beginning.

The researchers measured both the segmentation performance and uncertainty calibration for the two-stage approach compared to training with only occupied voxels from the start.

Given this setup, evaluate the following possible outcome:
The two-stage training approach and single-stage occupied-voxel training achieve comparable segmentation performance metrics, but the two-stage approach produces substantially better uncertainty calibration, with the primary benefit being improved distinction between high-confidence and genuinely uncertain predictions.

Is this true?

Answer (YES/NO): NO